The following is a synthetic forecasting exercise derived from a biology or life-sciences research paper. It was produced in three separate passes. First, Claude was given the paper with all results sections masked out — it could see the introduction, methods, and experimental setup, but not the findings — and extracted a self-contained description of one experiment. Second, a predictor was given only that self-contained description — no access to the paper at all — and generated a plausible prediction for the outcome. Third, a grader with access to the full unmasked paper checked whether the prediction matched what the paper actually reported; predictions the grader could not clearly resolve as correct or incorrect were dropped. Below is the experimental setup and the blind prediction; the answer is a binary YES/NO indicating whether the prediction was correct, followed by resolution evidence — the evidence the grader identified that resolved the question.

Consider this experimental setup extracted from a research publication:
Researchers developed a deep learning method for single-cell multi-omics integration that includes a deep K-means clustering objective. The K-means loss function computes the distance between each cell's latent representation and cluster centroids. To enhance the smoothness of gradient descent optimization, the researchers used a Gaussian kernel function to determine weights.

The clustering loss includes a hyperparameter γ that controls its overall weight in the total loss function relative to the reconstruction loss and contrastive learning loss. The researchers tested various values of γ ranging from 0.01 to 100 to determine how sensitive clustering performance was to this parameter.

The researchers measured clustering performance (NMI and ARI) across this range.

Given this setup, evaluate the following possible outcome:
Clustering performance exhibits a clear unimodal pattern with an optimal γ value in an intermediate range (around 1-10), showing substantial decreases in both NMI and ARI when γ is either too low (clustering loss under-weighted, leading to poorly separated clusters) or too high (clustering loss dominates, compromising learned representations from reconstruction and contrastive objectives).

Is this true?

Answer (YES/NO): NO